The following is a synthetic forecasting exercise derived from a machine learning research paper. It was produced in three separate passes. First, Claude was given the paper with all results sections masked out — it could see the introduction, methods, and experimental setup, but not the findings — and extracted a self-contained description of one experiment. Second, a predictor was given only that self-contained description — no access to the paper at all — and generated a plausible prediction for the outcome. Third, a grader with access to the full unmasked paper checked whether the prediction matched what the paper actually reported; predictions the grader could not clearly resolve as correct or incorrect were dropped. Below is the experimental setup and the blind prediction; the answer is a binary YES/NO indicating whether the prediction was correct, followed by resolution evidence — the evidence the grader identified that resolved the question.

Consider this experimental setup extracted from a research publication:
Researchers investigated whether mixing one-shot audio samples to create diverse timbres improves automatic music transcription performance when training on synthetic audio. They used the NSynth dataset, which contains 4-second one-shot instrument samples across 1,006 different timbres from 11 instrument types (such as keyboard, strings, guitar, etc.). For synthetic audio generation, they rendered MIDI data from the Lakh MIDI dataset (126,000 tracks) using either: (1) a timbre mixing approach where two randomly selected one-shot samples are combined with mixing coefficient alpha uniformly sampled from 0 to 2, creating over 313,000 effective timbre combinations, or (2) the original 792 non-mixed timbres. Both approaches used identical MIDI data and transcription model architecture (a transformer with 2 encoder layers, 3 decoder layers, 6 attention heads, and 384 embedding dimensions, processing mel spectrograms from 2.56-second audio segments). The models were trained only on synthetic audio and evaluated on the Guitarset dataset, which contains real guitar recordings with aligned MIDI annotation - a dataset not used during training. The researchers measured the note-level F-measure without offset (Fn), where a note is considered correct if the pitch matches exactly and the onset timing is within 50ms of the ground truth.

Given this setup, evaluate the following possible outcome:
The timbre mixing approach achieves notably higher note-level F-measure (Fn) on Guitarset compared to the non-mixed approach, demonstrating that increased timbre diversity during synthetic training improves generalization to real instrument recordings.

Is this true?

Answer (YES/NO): NO